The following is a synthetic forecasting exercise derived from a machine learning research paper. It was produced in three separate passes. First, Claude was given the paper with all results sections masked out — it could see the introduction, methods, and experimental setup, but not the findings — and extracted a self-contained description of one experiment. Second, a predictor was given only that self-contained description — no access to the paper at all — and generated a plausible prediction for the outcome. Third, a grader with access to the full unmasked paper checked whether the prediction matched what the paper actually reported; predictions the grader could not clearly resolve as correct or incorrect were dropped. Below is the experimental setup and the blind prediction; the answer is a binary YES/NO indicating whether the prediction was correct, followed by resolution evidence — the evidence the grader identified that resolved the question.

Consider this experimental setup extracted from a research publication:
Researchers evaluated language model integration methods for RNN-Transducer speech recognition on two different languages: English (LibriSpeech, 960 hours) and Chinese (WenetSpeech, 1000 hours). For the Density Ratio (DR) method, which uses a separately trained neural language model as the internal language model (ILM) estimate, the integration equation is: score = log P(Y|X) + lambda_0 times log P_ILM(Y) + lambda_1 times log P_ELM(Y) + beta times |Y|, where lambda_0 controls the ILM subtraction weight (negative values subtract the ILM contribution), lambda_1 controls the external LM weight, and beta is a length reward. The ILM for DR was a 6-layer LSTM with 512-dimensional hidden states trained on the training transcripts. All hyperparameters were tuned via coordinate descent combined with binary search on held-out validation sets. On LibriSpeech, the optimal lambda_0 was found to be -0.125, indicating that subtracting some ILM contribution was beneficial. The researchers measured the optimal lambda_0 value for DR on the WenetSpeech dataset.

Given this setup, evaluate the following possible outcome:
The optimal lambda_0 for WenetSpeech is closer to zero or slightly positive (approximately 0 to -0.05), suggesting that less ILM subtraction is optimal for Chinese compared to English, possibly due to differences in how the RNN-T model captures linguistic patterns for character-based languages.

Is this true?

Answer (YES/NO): YES